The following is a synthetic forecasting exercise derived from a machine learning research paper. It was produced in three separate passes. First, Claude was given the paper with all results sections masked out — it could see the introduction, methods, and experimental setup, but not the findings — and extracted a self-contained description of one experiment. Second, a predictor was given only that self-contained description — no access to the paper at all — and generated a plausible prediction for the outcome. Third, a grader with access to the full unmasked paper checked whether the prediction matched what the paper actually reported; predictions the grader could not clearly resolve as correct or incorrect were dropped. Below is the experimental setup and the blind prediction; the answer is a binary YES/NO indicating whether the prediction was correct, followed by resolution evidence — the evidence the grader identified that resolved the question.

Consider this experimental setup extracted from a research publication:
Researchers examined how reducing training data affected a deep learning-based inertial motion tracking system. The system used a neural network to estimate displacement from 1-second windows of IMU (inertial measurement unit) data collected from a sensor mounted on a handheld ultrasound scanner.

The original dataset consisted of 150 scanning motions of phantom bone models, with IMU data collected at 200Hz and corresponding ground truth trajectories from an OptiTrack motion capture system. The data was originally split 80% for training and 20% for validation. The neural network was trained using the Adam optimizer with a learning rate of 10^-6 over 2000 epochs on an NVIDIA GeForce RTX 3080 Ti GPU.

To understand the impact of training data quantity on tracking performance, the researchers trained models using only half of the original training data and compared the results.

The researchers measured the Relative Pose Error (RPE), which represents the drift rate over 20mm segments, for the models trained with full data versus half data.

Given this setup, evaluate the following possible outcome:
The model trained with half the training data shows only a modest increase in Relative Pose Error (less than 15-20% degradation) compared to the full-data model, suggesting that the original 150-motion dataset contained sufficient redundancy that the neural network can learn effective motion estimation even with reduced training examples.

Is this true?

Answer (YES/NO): YES